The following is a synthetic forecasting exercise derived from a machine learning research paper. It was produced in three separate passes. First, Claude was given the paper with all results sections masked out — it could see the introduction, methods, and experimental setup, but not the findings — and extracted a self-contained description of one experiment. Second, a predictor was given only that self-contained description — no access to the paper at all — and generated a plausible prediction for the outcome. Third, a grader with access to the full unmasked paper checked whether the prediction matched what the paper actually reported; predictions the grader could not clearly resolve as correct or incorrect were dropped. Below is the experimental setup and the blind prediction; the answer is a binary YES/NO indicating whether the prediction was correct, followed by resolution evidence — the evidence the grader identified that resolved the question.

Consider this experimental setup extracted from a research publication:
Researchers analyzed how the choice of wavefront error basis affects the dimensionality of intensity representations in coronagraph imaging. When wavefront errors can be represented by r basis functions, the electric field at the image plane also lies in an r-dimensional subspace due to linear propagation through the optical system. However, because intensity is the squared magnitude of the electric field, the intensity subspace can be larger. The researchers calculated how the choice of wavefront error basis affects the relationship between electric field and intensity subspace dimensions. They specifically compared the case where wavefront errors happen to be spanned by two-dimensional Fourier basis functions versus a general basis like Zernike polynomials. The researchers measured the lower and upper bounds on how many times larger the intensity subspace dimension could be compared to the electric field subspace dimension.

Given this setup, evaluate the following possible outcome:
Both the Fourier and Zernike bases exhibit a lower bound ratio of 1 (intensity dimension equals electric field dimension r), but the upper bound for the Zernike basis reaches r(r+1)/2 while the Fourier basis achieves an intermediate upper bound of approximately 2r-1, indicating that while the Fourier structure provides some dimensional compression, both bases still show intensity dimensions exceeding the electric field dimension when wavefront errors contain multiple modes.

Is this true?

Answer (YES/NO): NO